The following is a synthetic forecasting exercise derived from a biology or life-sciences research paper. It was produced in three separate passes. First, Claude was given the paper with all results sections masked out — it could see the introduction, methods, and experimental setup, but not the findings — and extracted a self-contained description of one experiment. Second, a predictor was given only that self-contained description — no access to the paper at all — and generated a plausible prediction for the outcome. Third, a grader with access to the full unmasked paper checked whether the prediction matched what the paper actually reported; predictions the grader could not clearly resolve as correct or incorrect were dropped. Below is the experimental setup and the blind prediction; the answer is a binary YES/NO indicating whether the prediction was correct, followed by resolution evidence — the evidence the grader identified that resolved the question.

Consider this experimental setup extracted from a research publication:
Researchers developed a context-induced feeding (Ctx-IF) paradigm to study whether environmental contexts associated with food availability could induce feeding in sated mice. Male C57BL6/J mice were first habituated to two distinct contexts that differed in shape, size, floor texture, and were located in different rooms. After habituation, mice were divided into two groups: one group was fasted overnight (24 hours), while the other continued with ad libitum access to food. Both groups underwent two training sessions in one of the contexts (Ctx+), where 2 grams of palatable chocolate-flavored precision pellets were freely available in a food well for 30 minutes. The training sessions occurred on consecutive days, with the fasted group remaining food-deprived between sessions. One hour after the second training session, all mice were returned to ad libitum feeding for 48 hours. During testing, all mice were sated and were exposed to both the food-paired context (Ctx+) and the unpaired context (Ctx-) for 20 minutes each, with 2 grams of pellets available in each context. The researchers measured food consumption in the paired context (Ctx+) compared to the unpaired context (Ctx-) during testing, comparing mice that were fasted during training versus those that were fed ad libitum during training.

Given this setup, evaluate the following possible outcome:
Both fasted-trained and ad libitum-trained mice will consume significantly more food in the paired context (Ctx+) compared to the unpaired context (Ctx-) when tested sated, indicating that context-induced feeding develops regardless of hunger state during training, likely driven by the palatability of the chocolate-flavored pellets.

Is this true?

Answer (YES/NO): NO